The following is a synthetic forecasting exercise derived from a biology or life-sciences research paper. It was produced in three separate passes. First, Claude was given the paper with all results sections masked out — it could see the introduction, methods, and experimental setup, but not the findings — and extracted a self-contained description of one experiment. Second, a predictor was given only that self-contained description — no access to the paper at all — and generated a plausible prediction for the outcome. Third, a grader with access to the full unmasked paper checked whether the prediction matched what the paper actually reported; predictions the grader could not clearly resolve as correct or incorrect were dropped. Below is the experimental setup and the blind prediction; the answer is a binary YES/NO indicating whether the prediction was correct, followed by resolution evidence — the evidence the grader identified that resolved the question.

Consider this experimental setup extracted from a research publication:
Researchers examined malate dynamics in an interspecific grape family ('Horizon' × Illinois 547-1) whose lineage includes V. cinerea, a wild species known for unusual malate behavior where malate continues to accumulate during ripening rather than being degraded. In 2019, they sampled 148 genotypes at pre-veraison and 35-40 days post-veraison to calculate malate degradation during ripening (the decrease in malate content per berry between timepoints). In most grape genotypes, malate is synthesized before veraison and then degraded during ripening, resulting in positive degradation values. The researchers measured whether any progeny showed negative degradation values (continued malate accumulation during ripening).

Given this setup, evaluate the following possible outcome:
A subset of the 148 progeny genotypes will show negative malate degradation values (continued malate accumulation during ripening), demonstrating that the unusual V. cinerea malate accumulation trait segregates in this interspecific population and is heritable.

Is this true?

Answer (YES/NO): YES